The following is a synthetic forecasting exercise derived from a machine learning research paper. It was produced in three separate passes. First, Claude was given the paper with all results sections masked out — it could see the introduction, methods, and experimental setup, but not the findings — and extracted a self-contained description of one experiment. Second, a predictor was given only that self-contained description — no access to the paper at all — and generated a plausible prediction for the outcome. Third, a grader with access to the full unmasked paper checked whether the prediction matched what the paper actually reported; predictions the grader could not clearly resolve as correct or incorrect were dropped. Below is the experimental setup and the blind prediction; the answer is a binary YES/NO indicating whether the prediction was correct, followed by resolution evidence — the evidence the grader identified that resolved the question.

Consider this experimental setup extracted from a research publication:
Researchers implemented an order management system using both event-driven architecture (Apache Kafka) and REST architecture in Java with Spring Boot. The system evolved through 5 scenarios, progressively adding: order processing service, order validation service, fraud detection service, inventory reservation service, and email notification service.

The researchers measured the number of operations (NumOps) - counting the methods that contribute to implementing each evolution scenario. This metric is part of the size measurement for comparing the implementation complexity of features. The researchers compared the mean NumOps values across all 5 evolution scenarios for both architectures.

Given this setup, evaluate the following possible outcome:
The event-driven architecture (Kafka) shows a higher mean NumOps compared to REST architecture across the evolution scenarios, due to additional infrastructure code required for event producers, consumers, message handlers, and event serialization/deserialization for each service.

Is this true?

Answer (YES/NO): YES